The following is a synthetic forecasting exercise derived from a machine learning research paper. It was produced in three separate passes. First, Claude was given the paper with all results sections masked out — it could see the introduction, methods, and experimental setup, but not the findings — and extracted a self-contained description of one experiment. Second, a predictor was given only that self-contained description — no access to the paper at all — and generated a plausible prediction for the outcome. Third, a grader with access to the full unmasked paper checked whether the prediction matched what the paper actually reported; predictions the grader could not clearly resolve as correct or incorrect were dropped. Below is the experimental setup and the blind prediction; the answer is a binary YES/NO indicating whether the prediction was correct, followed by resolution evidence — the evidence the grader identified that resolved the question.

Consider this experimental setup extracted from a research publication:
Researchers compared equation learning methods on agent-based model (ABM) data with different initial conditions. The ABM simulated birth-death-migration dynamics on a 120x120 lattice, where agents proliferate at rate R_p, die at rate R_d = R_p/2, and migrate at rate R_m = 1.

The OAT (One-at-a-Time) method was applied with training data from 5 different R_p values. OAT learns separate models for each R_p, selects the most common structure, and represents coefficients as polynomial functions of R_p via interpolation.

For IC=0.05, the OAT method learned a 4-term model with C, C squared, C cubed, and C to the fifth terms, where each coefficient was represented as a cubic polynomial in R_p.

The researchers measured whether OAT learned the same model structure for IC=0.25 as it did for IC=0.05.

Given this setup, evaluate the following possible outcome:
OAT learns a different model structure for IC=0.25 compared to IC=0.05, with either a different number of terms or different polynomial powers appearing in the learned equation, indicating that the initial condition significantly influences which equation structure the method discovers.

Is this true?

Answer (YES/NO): YES